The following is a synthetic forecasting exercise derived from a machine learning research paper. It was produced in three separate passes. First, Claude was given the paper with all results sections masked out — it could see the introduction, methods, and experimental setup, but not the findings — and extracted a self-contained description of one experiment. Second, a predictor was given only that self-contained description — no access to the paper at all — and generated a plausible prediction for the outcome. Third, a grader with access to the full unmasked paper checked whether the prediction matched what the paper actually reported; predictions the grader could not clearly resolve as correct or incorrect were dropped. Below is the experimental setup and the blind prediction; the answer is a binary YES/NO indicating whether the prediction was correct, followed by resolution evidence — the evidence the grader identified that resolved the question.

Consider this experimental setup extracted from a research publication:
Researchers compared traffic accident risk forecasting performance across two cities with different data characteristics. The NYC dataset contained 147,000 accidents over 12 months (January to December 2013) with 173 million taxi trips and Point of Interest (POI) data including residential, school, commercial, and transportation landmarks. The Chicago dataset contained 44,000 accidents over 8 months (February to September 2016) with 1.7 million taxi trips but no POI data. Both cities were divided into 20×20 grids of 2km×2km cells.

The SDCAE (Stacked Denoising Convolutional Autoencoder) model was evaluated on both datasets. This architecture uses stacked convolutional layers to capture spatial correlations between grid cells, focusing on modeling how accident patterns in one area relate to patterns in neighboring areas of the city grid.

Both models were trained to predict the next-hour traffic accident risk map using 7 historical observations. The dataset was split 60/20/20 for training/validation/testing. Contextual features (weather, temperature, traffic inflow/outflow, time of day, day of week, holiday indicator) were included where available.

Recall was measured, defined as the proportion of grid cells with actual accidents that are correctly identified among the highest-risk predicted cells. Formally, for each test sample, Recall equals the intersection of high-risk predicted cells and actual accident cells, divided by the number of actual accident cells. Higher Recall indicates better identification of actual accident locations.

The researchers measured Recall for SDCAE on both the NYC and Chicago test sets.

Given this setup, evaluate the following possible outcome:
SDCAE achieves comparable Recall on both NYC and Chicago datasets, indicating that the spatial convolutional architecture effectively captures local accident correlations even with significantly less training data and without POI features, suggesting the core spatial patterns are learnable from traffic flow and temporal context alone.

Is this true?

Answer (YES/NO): NO